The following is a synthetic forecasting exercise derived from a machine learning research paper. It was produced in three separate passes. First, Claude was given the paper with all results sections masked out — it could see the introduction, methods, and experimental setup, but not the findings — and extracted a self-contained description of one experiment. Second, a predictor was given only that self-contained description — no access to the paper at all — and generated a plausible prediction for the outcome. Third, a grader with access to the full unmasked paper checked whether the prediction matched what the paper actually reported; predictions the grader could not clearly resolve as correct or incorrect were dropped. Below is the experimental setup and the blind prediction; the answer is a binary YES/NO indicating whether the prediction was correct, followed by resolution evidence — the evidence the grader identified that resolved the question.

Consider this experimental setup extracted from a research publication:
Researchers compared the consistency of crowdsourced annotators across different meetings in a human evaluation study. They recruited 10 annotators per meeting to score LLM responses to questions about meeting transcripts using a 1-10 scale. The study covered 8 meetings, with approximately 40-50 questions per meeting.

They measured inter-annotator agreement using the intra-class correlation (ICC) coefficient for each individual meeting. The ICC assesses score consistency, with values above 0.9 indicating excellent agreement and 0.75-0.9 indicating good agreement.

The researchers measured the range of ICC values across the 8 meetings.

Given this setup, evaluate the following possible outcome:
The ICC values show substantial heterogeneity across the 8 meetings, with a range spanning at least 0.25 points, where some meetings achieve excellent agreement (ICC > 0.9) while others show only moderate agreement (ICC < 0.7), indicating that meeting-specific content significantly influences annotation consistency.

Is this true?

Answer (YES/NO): NO